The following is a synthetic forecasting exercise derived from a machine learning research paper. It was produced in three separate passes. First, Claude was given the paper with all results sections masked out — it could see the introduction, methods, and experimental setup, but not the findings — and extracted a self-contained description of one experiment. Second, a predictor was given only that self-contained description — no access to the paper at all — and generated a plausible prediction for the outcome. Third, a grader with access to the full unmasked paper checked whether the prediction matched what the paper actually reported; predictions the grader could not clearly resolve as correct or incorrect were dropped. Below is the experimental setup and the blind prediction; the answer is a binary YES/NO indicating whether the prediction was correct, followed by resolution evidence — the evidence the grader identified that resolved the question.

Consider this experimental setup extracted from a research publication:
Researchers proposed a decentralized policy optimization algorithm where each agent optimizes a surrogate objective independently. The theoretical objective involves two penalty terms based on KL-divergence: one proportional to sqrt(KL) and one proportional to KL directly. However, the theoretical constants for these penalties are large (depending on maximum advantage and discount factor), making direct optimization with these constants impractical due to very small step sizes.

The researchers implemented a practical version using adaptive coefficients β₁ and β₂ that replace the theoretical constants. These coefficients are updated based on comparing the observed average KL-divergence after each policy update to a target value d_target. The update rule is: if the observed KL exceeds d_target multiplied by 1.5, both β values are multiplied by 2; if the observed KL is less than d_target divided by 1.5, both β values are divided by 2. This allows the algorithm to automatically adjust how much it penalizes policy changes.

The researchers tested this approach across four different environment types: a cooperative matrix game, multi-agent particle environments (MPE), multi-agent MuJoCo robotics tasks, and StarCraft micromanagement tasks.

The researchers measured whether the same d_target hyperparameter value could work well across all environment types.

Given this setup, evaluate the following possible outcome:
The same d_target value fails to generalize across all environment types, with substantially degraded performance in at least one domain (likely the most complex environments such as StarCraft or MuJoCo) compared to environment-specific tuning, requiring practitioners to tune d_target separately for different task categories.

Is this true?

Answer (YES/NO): YES